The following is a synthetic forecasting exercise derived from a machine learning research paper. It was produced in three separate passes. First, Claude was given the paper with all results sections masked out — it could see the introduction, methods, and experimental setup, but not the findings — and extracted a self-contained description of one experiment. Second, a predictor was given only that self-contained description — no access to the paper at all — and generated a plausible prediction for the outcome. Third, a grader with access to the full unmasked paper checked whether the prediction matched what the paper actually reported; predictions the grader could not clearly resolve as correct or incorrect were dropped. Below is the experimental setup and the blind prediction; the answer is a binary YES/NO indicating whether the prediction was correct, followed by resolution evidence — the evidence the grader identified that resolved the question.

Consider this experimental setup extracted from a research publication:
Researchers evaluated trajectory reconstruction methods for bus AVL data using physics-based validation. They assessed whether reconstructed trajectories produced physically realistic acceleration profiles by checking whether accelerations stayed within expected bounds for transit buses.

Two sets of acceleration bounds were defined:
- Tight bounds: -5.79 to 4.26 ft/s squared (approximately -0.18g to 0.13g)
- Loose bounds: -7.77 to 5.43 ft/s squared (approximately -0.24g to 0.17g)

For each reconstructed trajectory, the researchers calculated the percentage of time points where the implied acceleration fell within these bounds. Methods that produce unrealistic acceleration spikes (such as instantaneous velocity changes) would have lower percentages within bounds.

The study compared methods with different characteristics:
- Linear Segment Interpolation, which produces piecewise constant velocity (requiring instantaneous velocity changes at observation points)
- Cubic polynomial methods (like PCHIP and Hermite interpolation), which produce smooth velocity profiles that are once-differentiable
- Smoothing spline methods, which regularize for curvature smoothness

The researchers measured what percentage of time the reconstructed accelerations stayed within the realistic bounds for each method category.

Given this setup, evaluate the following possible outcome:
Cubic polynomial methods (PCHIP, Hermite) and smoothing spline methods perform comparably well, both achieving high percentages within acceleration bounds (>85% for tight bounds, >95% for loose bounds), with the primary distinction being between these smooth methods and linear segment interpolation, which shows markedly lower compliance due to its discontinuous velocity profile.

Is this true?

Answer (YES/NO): NO